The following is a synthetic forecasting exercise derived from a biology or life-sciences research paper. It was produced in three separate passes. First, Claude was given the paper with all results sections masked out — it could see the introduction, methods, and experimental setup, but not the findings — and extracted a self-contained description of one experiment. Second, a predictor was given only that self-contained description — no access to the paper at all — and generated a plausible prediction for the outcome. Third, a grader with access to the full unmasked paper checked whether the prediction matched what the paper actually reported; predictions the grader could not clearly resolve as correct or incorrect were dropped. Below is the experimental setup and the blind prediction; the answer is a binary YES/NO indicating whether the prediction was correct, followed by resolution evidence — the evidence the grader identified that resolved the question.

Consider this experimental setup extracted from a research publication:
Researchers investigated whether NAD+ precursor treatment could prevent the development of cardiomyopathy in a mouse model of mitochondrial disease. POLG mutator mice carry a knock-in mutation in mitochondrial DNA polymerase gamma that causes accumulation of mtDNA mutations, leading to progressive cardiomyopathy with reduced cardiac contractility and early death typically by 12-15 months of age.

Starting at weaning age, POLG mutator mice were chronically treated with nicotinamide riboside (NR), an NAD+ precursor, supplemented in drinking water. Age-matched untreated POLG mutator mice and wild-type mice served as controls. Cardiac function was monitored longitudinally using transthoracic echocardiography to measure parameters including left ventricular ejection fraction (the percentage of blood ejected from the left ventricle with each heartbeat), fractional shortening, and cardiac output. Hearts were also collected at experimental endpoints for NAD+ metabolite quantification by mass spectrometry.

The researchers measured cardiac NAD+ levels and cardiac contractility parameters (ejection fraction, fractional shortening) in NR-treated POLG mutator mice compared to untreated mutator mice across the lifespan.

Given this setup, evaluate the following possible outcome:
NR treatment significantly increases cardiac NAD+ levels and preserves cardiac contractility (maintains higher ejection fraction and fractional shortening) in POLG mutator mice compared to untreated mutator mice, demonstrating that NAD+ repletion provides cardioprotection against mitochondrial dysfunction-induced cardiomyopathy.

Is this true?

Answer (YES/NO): YES